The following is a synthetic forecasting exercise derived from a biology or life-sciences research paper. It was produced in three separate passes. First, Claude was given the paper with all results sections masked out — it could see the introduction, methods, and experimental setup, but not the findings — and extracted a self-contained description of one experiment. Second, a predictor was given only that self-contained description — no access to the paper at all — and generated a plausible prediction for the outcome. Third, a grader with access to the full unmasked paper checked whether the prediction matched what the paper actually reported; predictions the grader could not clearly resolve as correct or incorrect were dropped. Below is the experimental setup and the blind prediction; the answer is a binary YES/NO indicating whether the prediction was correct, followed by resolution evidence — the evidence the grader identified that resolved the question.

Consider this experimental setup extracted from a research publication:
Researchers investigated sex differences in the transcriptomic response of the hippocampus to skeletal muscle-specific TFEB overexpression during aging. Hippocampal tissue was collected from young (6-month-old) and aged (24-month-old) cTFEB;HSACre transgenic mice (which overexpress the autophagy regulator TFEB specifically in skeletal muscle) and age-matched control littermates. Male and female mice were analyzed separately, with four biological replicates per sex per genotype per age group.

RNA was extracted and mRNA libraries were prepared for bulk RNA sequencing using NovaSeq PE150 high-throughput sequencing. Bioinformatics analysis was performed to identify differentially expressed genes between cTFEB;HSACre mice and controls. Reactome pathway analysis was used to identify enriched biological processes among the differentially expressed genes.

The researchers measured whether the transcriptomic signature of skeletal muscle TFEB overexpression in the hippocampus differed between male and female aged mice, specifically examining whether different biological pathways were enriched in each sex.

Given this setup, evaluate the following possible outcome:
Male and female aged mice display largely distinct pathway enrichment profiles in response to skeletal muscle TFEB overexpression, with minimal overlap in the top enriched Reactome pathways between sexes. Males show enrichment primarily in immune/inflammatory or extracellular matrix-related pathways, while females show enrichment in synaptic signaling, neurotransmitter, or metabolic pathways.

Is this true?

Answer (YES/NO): NO